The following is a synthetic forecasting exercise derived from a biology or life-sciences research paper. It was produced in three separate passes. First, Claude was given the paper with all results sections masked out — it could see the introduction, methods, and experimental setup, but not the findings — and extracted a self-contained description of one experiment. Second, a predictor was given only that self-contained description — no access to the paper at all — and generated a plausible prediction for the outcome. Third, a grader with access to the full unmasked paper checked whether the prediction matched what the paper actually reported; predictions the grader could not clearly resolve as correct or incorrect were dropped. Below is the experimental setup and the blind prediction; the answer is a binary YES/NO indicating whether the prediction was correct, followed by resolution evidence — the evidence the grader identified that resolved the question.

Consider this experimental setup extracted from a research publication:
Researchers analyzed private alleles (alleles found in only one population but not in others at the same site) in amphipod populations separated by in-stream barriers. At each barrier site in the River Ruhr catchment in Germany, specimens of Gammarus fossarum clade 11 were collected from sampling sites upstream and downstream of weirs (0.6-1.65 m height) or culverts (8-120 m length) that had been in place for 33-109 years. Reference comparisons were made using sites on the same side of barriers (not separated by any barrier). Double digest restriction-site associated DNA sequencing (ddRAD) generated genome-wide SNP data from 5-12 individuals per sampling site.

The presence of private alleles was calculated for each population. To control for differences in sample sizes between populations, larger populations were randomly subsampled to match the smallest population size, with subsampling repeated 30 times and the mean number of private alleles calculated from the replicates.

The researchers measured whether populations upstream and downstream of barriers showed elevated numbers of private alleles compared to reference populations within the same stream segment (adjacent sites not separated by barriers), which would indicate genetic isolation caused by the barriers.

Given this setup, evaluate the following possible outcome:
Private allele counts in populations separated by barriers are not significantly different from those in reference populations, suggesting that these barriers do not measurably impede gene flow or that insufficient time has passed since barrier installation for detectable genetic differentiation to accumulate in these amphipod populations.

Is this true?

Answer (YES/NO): YES